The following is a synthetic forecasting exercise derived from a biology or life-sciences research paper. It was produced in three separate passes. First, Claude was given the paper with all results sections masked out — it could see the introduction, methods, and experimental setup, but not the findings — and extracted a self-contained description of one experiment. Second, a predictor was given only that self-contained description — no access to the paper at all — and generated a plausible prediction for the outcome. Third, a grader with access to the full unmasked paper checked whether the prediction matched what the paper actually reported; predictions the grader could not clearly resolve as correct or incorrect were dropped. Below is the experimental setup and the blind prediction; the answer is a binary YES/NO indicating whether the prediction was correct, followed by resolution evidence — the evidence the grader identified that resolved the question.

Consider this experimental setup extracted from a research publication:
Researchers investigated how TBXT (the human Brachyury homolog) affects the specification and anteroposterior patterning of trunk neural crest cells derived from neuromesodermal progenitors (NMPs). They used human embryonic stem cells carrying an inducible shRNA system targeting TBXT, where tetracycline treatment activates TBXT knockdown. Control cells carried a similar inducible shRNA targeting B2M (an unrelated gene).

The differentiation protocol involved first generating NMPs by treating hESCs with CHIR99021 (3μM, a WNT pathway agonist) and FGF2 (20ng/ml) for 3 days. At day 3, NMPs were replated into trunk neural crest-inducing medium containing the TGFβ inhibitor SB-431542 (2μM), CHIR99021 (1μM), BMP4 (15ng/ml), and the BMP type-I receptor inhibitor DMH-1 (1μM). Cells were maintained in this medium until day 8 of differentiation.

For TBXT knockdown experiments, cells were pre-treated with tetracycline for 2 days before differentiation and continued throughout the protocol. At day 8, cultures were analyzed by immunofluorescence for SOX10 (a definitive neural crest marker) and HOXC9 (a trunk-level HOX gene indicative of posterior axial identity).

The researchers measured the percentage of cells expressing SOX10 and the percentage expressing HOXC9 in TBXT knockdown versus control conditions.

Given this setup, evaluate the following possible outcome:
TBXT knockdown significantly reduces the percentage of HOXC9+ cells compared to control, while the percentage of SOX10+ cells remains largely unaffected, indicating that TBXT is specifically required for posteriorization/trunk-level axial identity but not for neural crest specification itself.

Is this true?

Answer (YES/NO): YES